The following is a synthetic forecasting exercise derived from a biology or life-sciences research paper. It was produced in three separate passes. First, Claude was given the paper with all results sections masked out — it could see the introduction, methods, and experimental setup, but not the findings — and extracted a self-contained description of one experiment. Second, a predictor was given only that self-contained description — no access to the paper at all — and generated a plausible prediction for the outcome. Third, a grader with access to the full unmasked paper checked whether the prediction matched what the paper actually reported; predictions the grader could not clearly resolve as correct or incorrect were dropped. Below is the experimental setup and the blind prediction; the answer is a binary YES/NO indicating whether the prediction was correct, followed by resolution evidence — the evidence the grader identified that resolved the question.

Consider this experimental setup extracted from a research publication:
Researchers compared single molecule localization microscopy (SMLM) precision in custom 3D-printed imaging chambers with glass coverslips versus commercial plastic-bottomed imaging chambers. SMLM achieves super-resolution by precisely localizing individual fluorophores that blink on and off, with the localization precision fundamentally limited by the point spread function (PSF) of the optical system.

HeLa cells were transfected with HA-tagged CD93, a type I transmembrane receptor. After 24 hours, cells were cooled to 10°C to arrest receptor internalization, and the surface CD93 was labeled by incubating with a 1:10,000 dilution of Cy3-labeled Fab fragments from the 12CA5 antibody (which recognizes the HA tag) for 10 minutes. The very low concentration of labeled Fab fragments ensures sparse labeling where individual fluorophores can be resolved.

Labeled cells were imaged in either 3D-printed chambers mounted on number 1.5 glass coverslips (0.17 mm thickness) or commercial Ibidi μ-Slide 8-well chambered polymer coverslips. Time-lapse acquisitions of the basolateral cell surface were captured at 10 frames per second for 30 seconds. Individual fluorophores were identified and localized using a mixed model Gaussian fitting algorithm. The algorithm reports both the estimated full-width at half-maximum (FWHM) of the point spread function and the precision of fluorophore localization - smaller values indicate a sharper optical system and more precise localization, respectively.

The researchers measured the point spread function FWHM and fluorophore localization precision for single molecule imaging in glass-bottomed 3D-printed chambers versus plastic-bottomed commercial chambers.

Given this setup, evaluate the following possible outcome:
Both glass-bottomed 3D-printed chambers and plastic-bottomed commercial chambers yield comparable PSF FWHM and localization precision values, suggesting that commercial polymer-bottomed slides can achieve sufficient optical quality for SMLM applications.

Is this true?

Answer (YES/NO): NO